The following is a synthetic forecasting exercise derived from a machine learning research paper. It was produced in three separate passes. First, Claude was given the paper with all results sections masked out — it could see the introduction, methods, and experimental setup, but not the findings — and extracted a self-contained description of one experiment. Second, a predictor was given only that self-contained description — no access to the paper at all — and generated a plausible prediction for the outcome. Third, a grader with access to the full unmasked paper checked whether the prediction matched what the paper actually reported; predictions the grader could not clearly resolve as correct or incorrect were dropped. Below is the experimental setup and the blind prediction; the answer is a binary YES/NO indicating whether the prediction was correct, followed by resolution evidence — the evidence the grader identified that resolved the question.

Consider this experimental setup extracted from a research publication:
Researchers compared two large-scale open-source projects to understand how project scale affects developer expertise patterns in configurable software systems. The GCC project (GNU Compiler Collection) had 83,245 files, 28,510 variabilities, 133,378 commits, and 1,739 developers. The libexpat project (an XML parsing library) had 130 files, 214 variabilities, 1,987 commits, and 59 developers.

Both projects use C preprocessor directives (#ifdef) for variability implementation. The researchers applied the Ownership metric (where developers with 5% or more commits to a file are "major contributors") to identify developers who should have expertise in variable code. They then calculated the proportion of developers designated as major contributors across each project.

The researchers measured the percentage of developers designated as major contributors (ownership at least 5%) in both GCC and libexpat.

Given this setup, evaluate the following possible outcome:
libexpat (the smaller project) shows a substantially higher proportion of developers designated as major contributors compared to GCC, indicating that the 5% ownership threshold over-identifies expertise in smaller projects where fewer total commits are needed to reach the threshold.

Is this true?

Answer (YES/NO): NO